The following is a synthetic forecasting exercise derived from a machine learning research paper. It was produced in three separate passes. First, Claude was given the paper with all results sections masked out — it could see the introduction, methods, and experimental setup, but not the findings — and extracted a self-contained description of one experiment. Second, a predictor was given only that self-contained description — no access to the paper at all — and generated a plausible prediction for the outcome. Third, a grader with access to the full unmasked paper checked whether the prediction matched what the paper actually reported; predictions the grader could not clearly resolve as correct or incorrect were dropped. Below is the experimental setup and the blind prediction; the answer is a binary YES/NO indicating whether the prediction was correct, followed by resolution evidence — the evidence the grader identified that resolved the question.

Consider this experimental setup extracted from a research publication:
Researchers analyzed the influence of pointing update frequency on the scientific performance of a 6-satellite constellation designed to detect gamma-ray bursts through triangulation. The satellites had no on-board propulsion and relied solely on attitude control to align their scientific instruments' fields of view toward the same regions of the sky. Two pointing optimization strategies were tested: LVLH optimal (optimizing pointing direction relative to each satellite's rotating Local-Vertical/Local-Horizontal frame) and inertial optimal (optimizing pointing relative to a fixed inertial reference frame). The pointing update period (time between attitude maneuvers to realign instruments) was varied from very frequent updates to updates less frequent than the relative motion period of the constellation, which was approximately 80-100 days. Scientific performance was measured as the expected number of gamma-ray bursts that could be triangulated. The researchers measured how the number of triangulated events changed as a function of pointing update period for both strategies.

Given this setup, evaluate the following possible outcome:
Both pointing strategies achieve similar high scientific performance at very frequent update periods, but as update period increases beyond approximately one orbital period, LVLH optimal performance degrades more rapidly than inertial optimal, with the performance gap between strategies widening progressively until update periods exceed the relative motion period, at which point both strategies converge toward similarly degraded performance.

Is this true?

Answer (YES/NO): NO